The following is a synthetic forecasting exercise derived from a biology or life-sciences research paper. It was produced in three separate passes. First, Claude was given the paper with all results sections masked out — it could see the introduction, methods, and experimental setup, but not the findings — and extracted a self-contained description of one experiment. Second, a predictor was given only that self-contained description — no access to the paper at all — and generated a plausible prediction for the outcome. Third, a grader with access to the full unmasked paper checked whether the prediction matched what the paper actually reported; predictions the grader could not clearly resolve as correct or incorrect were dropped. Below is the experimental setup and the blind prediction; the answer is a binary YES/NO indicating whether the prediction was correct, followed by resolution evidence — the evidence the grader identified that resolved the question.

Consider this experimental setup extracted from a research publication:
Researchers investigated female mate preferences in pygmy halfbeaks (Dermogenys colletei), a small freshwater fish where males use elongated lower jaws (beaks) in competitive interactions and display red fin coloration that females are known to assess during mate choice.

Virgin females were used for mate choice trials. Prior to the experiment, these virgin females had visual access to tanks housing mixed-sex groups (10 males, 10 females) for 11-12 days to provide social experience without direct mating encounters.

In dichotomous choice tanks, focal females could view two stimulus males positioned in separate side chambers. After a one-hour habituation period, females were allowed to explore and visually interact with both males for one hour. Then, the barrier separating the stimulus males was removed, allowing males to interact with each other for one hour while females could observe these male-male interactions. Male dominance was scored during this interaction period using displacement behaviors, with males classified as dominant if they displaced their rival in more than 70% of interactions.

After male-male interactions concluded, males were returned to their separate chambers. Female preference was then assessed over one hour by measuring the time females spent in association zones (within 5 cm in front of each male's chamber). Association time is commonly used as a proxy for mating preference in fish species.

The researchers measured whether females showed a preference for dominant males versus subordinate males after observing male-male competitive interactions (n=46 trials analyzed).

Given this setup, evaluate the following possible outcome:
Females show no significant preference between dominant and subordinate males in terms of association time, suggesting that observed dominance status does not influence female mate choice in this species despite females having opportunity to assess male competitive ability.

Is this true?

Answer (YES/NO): YES